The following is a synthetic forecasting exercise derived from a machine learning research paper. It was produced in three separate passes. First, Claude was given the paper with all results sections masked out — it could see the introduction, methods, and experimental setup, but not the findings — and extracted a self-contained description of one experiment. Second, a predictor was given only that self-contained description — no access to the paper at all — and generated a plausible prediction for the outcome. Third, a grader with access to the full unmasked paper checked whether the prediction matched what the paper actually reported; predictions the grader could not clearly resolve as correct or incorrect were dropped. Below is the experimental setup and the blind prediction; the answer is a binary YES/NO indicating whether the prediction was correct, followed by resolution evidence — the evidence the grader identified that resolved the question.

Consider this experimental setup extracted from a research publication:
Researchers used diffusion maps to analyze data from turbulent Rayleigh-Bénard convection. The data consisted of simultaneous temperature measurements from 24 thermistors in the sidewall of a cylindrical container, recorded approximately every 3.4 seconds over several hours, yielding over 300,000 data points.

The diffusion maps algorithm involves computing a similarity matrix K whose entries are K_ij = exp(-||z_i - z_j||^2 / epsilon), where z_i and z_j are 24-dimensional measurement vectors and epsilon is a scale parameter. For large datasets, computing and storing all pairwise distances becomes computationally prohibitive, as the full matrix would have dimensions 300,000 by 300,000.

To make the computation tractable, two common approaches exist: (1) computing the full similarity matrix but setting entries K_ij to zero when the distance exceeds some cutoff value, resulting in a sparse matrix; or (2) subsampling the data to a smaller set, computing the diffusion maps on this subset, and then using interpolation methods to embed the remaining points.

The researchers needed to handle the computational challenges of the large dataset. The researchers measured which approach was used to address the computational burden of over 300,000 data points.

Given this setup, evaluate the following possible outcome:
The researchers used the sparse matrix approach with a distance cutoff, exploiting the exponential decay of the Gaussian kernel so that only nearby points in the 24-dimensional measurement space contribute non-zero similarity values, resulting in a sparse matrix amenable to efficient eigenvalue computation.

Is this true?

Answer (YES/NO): NO